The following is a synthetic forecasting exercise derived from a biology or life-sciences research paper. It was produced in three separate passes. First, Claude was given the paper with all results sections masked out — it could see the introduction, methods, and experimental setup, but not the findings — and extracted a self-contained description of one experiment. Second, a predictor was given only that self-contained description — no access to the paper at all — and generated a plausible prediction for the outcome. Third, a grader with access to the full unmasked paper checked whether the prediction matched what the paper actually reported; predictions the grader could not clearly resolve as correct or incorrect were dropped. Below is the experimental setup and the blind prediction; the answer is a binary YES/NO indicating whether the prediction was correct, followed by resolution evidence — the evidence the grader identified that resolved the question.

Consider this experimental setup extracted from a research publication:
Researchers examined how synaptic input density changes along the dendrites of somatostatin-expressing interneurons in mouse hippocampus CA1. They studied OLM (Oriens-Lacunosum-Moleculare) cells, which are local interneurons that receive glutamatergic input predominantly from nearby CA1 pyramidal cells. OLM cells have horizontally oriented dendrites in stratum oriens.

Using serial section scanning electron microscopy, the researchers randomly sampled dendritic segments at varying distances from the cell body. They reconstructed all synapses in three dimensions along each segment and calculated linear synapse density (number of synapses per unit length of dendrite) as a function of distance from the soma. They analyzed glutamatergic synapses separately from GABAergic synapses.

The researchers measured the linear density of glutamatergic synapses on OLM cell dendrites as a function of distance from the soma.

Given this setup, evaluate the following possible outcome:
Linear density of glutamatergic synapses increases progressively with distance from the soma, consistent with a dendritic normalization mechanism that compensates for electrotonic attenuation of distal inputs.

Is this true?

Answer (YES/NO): NO